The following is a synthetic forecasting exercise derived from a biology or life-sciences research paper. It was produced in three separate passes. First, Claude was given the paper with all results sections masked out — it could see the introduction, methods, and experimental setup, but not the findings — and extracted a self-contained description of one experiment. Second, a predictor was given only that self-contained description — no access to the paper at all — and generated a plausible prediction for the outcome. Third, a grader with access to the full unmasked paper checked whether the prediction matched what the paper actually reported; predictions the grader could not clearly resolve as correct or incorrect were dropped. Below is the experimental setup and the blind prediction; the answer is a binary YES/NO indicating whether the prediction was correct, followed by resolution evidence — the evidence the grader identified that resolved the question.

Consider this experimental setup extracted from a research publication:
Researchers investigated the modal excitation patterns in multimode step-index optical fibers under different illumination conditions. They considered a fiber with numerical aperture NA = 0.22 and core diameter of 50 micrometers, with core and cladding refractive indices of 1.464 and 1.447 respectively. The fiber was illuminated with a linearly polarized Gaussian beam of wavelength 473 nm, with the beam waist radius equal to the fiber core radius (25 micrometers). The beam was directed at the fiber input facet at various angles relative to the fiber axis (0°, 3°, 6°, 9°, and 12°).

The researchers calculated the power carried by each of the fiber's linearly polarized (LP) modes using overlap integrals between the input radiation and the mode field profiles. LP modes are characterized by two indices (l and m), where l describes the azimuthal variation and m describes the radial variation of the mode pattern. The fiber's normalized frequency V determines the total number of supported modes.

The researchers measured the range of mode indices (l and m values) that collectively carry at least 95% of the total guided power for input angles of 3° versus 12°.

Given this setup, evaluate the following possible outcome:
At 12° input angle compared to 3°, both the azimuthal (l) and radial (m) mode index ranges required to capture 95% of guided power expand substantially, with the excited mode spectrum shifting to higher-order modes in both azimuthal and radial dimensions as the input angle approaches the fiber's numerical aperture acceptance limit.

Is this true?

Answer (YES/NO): YES